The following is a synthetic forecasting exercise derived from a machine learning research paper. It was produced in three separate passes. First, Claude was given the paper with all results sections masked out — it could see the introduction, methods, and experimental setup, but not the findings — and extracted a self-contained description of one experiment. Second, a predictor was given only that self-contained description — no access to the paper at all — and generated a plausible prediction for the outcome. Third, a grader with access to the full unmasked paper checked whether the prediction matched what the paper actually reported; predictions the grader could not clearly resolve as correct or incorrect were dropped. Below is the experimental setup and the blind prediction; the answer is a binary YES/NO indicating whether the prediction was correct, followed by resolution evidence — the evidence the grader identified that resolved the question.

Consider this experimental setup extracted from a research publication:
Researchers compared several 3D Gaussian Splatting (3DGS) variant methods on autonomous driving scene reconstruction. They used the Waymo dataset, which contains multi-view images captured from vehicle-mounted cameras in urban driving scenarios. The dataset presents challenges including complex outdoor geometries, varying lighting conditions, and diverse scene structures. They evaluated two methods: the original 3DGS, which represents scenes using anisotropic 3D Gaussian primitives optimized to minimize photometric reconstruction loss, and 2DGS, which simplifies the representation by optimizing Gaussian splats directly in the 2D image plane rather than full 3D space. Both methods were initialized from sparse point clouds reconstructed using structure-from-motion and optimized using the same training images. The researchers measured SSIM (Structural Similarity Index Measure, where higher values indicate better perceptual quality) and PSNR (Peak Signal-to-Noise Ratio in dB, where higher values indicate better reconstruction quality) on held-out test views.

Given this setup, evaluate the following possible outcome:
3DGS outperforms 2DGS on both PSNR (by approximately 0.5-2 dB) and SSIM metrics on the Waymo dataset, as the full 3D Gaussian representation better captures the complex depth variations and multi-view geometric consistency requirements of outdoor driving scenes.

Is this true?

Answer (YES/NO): NO